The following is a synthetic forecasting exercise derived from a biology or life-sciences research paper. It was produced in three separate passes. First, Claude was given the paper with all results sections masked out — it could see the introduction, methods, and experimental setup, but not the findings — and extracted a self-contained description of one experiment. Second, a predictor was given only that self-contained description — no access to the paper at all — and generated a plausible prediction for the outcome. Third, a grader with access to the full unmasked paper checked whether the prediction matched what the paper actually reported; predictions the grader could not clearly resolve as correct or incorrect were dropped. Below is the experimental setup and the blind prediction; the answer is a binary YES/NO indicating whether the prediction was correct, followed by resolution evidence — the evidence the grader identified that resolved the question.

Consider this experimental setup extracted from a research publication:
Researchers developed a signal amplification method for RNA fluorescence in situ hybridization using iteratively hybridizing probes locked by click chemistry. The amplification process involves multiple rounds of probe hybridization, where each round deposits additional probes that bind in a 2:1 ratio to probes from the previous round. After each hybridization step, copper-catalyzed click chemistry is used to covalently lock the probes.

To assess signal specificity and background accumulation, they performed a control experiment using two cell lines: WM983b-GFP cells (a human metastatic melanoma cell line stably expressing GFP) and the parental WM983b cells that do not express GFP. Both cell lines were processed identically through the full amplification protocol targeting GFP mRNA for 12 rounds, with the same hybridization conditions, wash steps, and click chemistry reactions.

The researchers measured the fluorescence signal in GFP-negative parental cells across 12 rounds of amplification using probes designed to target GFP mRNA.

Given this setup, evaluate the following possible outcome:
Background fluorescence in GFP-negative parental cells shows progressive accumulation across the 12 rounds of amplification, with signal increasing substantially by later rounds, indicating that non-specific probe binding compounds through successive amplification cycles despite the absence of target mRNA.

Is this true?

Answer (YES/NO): NO